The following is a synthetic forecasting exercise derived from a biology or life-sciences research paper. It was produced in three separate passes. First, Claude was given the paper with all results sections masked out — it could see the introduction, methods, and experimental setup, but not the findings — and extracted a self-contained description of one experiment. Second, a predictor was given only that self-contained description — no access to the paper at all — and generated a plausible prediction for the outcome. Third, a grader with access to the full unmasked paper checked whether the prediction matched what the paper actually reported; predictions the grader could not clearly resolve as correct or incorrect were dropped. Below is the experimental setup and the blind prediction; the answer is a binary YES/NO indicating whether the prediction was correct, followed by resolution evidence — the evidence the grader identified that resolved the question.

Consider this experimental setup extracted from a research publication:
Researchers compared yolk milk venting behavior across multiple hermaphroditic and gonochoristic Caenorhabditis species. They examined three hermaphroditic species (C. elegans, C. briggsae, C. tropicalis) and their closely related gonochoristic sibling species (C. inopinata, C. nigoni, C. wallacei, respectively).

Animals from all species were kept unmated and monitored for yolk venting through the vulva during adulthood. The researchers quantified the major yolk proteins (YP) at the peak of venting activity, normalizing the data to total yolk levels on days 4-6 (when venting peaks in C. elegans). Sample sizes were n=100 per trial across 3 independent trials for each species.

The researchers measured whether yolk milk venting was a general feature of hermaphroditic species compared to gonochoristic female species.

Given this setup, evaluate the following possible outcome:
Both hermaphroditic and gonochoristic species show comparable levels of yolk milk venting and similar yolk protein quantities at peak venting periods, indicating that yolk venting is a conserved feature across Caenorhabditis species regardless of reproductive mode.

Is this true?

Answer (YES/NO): NO